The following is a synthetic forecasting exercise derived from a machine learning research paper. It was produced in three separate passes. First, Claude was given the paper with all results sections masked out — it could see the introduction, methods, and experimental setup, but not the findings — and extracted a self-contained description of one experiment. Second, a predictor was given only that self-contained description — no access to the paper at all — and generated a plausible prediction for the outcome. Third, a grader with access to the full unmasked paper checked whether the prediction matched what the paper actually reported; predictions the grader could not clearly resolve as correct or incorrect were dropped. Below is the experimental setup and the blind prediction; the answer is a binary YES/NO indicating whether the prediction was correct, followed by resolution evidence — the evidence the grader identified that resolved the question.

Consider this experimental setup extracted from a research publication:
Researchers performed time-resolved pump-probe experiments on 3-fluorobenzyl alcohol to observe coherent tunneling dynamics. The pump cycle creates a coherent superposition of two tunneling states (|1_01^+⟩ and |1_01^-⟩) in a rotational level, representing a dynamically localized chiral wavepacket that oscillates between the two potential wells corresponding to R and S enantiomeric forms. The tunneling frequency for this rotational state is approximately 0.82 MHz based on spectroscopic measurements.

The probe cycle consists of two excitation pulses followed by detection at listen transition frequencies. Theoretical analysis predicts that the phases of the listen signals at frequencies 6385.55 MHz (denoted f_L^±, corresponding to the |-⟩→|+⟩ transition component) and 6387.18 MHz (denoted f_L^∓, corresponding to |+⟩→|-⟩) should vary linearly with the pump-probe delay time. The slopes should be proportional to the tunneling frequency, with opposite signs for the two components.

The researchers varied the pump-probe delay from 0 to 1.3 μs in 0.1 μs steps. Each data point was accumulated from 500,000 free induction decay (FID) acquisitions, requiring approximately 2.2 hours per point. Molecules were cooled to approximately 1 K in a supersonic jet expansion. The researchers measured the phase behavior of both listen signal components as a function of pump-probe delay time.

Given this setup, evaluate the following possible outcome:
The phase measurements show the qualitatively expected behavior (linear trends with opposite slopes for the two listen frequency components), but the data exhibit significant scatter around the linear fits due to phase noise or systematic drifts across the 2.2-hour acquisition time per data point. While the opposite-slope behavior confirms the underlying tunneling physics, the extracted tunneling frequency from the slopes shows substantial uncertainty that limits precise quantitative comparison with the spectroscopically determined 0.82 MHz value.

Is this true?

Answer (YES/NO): NO